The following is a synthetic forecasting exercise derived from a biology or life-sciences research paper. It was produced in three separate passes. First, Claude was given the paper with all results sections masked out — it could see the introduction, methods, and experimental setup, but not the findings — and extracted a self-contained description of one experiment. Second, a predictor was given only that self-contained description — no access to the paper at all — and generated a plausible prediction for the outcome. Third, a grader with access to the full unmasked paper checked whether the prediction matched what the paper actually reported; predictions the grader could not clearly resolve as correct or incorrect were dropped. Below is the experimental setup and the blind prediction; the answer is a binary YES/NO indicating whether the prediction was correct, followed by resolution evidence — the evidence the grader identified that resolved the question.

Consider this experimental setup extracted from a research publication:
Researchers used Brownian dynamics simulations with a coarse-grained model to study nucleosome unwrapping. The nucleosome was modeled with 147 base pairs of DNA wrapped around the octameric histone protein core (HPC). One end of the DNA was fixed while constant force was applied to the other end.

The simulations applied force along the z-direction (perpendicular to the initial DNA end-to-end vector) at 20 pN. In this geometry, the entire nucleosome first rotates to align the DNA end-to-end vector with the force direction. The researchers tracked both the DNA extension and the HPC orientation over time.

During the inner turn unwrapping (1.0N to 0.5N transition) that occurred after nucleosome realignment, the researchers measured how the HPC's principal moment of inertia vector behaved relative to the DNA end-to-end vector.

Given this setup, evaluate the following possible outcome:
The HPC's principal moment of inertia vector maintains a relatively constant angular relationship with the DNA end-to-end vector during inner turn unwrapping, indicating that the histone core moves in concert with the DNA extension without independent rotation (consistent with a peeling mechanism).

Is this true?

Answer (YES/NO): NO